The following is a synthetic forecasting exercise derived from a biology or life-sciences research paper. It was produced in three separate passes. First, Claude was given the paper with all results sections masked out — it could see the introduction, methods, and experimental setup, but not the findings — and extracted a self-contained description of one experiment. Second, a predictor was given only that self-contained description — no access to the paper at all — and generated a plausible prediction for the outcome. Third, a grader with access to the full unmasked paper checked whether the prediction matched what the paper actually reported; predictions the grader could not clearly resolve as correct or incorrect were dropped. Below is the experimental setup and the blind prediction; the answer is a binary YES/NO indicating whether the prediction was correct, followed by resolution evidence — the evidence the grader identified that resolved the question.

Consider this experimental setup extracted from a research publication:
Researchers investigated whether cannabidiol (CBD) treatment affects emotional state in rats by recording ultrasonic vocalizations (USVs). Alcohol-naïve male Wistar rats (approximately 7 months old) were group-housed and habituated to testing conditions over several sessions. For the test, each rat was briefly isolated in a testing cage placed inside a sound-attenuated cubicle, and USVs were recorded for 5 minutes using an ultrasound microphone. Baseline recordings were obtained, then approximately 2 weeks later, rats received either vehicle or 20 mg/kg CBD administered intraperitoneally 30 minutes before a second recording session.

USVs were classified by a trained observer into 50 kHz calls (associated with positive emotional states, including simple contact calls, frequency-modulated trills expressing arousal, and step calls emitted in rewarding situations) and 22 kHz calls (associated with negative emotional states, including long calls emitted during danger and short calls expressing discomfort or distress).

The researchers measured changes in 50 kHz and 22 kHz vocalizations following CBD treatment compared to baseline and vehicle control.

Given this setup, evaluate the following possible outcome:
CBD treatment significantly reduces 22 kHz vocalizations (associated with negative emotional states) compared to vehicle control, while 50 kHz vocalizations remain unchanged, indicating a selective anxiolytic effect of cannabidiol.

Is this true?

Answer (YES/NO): NO